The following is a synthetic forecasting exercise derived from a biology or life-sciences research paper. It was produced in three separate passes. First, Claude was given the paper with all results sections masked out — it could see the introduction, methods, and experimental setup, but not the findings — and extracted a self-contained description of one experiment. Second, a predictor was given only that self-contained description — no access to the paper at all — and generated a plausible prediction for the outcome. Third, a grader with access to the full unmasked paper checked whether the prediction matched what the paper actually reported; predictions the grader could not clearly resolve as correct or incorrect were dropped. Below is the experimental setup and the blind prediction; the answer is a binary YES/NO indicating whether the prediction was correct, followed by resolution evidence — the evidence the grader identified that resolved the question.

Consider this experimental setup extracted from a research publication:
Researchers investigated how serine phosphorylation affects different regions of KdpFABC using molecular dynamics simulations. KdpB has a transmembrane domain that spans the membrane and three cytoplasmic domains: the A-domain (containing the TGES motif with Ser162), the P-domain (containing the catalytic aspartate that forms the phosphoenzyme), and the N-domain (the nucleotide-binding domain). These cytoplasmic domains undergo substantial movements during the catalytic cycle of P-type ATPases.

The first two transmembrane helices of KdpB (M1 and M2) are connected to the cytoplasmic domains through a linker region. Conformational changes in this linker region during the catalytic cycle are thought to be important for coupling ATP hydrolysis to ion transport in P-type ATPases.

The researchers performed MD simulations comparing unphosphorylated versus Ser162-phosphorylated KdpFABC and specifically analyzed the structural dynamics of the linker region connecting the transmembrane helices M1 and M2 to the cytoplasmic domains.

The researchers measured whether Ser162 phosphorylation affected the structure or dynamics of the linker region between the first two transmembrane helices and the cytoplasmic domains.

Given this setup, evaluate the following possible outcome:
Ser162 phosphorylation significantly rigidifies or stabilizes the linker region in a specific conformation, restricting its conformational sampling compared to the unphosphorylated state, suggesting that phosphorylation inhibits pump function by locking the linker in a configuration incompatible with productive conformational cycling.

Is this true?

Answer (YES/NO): NO